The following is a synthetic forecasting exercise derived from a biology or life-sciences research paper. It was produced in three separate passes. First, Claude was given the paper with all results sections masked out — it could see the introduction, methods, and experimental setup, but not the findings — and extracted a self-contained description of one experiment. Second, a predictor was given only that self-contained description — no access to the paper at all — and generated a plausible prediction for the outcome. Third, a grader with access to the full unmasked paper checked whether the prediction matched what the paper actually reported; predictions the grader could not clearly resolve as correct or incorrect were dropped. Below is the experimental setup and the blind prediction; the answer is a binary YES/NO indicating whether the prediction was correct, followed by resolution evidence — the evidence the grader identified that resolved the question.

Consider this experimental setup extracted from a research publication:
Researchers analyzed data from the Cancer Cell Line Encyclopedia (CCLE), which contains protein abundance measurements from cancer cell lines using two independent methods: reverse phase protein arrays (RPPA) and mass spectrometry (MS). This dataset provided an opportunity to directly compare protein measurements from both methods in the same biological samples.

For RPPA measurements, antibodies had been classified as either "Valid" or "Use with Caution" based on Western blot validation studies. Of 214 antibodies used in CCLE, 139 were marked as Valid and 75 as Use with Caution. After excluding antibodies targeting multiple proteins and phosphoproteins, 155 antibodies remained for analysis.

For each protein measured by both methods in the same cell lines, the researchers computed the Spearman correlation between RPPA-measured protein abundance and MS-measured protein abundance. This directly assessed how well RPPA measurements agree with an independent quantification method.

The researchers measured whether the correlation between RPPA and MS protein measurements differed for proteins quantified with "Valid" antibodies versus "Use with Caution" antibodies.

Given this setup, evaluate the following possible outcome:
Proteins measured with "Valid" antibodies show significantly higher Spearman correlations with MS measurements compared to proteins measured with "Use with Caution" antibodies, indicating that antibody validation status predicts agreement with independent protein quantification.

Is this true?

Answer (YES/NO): YES